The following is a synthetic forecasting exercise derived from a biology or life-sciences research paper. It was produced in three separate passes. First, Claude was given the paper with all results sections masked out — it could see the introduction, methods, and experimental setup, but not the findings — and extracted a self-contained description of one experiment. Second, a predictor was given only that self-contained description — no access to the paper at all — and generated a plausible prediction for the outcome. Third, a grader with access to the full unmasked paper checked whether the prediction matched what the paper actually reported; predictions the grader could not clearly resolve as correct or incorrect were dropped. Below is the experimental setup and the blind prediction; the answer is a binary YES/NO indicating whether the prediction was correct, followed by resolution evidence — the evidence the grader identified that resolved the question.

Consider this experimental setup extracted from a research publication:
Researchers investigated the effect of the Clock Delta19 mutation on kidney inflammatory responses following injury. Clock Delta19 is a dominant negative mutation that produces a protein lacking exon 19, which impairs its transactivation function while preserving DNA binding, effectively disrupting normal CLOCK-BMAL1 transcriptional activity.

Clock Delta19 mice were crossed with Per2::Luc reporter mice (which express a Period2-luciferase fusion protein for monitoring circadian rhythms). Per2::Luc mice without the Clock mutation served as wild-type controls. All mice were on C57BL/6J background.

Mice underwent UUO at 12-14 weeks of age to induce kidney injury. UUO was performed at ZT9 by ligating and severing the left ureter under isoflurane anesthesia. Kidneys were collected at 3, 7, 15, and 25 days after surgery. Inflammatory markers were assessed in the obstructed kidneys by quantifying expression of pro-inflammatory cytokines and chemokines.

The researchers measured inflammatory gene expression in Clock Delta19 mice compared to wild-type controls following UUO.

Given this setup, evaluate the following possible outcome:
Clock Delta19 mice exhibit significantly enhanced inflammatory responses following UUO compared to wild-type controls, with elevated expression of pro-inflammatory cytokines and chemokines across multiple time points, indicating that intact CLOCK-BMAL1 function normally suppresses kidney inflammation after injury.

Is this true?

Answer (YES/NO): YES